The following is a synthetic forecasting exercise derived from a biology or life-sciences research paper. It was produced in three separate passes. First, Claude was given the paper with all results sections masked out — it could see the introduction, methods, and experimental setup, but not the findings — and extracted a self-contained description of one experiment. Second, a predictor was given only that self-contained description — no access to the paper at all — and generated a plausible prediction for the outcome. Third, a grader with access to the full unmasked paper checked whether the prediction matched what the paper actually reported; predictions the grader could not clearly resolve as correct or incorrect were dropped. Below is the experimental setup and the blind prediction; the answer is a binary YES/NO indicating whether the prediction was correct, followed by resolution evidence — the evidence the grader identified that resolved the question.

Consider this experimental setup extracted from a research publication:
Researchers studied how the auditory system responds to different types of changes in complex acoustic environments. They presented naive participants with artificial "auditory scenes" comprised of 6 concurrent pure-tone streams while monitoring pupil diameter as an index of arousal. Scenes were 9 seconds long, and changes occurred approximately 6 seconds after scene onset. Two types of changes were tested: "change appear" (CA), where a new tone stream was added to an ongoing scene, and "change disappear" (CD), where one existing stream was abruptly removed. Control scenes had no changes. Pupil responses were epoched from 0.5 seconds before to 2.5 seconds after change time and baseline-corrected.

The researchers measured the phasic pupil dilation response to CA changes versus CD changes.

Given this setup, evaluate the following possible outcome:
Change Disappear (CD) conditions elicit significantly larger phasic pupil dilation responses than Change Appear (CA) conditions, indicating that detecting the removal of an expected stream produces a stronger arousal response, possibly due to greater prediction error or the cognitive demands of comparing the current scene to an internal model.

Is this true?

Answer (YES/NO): NO